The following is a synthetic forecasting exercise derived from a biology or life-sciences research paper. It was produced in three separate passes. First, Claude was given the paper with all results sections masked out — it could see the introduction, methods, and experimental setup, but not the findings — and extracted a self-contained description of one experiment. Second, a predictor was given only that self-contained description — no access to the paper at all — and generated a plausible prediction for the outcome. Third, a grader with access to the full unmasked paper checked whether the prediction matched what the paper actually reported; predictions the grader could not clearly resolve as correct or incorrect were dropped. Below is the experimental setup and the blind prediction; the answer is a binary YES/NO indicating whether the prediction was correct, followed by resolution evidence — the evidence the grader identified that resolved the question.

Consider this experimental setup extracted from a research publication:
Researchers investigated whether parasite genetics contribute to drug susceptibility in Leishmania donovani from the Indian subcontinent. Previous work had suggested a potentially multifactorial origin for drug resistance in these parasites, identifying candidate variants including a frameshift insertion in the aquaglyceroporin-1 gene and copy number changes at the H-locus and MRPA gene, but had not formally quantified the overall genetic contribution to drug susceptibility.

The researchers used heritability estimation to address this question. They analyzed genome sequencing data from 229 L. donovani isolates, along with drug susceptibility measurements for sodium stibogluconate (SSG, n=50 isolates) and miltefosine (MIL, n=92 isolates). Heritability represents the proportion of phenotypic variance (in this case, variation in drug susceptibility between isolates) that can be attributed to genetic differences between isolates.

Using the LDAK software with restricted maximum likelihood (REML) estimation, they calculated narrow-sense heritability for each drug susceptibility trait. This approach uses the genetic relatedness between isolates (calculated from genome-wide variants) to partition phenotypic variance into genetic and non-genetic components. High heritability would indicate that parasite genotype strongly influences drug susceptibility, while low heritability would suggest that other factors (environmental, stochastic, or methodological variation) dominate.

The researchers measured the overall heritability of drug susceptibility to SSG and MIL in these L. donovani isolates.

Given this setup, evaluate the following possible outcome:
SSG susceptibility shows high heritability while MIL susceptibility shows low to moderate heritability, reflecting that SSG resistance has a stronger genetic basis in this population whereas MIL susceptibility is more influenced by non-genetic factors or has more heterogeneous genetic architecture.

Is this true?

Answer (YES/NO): NO